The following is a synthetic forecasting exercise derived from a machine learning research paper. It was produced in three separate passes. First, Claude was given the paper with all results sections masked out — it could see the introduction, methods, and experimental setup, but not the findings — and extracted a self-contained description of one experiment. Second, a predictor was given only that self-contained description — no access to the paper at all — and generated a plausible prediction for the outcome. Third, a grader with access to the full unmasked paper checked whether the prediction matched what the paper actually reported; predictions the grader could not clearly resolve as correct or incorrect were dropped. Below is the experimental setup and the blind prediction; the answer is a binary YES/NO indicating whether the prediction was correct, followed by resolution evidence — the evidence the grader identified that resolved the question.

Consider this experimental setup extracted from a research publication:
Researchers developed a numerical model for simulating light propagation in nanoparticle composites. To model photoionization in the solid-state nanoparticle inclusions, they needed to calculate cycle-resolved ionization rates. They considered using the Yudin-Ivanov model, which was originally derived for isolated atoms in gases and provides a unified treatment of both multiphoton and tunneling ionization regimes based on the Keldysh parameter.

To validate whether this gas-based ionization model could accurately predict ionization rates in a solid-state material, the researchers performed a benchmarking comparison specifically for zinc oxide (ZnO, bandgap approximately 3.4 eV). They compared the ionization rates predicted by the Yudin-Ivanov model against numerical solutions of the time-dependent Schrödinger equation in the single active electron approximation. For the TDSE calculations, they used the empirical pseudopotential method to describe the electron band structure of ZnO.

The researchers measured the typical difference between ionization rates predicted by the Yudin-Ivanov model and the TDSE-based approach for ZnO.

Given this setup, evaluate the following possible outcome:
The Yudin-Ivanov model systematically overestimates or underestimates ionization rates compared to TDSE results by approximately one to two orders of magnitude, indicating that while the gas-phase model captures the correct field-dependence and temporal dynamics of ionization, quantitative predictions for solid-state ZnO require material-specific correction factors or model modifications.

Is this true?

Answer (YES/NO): NO